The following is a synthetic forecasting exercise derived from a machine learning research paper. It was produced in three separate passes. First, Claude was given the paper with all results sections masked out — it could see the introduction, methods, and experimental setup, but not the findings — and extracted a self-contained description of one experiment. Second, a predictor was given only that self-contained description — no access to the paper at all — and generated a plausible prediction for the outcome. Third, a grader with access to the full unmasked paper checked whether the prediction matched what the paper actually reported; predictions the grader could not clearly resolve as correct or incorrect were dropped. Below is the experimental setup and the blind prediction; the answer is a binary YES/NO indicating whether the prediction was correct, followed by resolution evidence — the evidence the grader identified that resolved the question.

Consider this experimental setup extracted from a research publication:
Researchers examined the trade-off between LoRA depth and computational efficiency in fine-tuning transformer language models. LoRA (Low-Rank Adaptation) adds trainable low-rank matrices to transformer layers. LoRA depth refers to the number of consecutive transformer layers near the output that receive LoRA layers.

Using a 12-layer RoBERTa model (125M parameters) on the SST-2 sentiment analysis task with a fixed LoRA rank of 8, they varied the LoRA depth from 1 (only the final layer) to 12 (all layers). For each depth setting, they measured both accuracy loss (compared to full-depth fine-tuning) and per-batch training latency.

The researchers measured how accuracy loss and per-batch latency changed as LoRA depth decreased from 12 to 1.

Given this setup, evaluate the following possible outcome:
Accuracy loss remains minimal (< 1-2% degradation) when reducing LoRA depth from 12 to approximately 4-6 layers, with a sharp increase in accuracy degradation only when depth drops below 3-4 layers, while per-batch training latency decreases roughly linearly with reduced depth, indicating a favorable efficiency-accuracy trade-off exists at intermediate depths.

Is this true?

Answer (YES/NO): YES